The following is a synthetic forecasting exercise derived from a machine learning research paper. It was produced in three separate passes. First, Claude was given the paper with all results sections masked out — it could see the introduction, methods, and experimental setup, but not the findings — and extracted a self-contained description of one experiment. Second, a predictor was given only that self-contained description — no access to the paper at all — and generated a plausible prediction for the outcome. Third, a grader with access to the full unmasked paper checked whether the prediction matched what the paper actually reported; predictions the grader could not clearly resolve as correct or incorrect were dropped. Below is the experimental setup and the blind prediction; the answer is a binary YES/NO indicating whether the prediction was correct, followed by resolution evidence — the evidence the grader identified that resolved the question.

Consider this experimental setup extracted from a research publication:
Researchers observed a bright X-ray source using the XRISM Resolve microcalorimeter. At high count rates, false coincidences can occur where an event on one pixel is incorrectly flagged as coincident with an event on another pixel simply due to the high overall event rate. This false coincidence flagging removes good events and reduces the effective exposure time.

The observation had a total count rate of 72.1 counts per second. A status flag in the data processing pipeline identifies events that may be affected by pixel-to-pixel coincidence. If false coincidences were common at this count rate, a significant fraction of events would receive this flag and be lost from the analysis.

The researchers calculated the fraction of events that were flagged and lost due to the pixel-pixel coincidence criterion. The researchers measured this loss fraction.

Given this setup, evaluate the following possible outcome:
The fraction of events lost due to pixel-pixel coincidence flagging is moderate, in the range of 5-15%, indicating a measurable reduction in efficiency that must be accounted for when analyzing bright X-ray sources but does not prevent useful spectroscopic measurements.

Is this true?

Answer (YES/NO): YES